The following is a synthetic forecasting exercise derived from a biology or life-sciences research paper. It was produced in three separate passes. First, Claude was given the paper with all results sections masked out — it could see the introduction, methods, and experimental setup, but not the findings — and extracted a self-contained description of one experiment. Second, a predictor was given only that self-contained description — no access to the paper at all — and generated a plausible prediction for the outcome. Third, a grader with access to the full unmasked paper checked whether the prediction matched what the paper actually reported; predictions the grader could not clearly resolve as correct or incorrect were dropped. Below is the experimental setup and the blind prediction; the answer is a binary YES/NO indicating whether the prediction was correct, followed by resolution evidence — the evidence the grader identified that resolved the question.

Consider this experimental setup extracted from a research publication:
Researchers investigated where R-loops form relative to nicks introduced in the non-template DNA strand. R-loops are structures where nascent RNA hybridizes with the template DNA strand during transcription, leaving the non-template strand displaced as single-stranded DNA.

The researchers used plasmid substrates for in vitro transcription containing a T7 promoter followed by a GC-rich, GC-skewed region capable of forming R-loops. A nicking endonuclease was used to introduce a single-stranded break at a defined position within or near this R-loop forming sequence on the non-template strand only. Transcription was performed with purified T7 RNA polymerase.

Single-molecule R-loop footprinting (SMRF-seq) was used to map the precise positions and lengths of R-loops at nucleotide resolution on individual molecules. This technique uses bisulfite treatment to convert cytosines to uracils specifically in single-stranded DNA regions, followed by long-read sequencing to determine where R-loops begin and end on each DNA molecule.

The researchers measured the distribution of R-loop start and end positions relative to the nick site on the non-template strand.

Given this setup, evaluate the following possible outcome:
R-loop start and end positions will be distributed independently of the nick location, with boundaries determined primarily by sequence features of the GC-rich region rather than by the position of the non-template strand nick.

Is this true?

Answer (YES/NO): NO